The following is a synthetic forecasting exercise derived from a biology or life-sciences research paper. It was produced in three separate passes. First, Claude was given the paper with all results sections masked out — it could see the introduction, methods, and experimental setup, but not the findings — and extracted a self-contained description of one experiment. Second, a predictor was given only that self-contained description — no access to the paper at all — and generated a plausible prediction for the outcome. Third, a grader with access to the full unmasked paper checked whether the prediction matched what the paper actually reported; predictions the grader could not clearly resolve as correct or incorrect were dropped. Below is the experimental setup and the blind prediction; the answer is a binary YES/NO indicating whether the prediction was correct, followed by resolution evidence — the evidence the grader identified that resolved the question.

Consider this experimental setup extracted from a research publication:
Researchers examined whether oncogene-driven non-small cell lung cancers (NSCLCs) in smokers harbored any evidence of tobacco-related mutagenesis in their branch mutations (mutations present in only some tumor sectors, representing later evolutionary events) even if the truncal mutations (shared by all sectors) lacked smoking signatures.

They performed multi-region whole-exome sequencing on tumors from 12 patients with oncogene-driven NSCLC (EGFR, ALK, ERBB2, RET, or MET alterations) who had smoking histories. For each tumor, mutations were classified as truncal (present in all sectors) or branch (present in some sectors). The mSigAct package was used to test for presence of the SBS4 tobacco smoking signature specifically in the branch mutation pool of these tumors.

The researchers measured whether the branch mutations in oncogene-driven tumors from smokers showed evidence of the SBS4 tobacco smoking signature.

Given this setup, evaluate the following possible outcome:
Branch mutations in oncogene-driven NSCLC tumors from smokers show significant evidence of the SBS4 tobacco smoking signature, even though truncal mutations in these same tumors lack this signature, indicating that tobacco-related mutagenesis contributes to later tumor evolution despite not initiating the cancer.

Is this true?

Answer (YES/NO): NO